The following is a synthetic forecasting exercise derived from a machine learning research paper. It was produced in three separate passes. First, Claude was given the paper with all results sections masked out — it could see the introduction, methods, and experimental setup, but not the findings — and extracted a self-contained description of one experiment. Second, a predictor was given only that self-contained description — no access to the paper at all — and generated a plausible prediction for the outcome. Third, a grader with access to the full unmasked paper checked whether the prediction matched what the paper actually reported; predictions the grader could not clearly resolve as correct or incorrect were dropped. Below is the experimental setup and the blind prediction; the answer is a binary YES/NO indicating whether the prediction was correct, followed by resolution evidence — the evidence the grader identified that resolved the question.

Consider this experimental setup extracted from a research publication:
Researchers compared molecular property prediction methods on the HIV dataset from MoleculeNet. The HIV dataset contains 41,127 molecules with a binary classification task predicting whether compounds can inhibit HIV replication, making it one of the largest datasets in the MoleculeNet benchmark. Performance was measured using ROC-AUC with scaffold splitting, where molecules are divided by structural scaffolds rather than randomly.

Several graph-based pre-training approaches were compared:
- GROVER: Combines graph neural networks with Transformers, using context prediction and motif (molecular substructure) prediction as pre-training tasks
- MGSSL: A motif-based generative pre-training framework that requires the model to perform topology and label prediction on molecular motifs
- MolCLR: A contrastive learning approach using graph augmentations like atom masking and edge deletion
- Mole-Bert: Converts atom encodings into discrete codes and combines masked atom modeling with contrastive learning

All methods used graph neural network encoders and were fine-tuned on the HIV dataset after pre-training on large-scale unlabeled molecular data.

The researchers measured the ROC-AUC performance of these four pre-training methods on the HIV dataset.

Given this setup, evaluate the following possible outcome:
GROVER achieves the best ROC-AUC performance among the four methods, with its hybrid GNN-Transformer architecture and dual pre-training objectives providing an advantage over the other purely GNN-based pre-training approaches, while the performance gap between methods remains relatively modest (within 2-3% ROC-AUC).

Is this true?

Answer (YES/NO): NO